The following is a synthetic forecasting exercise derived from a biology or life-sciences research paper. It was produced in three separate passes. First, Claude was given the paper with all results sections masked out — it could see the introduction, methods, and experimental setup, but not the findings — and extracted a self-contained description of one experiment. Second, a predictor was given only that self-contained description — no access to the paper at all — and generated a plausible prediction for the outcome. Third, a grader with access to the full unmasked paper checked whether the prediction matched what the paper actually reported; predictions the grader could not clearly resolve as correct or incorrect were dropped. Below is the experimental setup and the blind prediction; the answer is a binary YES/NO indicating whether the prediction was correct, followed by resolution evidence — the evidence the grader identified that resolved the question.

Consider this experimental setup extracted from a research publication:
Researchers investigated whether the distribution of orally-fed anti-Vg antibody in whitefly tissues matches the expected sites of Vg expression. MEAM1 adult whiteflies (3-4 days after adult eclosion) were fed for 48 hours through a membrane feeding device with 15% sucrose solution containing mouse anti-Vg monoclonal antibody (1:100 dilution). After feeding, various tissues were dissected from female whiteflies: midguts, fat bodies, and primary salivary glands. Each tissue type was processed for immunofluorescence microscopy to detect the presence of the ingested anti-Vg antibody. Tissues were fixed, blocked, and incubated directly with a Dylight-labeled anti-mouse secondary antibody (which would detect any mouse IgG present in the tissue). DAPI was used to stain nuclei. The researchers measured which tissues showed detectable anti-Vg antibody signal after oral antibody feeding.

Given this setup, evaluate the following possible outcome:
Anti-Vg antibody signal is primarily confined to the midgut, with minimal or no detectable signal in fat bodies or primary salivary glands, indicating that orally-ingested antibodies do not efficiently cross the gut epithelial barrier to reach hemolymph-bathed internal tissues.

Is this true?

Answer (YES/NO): YES